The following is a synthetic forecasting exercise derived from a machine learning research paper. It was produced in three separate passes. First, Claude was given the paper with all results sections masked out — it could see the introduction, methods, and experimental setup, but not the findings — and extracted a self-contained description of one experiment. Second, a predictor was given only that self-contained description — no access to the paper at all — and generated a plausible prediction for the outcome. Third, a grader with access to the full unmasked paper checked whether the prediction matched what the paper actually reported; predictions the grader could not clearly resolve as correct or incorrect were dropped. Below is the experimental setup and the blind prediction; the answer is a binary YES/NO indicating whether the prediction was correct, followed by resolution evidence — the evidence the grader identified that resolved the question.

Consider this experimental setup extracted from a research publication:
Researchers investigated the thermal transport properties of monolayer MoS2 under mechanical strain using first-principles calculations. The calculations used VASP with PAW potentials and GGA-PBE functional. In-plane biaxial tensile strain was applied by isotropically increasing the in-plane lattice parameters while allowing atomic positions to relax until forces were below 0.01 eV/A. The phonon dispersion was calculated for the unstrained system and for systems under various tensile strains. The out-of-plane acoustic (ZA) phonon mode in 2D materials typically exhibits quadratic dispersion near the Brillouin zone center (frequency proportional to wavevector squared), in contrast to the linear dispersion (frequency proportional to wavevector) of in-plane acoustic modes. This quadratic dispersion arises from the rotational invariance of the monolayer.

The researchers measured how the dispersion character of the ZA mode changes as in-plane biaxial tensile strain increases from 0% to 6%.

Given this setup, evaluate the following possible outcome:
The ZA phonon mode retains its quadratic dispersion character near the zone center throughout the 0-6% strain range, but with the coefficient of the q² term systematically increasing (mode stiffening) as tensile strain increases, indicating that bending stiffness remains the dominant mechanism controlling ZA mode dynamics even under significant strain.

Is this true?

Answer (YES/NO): NO